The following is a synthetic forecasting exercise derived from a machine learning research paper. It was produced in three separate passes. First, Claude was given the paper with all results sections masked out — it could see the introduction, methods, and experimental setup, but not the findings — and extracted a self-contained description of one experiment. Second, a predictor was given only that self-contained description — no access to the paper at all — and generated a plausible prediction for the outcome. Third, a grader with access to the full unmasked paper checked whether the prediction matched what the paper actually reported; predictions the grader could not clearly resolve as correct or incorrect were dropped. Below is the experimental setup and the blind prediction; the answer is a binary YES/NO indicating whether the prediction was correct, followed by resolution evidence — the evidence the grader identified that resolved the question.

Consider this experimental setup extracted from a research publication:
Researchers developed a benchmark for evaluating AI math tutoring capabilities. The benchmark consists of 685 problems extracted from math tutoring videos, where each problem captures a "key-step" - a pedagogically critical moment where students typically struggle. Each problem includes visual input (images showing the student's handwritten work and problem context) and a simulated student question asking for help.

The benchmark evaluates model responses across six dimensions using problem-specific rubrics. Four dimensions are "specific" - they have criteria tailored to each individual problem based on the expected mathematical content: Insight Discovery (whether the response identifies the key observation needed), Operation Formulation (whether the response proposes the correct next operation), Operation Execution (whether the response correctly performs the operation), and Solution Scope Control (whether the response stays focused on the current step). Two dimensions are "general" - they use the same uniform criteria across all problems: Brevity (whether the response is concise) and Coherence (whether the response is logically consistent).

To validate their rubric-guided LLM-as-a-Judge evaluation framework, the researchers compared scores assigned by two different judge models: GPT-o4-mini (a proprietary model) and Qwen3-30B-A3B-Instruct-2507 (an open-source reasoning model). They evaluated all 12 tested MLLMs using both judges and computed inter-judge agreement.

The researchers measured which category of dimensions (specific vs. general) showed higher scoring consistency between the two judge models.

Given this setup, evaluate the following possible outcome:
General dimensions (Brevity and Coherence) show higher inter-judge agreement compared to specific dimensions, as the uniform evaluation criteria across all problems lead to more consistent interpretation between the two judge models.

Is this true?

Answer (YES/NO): NO